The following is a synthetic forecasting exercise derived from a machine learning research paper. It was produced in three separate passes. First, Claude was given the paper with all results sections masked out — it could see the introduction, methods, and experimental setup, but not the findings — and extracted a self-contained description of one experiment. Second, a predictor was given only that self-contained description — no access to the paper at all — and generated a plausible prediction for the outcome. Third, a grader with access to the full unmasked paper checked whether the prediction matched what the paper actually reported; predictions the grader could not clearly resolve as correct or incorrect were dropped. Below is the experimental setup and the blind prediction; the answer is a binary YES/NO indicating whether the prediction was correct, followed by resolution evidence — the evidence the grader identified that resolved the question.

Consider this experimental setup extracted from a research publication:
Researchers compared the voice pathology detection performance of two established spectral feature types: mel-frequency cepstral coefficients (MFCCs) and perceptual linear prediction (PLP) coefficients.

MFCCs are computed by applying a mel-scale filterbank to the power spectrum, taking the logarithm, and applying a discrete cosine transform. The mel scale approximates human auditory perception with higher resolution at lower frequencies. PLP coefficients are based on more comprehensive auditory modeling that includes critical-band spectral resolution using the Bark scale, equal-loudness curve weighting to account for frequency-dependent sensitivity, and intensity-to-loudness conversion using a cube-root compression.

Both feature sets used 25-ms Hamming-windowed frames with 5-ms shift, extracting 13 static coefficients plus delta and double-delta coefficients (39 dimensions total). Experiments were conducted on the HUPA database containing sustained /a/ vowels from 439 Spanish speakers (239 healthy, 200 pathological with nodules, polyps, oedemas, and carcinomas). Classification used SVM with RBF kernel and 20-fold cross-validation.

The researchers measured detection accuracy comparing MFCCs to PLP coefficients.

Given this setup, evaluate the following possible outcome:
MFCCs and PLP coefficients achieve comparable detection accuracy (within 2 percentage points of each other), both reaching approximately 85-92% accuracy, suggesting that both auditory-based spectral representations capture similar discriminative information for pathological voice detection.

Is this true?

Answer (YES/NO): NO